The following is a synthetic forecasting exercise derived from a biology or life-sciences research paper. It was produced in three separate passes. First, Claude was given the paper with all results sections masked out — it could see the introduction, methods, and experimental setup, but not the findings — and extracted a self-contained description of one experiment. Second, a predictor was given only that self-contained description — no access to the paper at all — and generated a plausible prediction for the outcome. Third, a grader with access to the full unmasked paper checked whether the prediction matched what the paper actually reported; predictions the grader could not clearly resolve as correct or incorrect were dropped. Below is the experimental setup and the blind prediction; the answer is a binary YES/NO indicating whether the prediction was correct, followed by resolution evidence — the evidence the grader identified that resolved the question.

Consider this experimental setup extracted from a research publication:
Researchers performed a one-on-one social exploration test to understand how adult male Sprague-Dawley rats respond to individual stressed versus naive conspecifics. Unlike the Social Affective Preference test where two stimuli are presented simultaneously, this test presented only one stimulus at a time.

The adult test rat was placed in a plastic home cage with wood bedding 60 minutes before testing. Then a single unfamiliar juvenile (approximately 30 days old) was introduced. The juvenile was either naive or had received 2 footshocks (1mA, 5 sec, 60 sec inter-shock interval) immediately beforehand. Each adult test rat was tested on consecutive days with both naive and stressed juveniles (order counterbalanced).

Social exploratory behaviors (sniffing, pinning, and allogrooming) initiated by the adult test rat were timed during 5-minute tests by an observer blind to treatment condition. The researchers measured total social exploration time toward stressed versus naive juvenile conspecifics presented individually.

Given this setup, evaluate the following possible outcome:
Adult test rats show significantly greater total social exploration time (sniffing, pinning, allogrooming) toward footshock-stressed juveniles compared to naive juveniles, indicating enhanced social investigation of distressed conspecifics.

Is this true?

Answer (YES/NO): YES